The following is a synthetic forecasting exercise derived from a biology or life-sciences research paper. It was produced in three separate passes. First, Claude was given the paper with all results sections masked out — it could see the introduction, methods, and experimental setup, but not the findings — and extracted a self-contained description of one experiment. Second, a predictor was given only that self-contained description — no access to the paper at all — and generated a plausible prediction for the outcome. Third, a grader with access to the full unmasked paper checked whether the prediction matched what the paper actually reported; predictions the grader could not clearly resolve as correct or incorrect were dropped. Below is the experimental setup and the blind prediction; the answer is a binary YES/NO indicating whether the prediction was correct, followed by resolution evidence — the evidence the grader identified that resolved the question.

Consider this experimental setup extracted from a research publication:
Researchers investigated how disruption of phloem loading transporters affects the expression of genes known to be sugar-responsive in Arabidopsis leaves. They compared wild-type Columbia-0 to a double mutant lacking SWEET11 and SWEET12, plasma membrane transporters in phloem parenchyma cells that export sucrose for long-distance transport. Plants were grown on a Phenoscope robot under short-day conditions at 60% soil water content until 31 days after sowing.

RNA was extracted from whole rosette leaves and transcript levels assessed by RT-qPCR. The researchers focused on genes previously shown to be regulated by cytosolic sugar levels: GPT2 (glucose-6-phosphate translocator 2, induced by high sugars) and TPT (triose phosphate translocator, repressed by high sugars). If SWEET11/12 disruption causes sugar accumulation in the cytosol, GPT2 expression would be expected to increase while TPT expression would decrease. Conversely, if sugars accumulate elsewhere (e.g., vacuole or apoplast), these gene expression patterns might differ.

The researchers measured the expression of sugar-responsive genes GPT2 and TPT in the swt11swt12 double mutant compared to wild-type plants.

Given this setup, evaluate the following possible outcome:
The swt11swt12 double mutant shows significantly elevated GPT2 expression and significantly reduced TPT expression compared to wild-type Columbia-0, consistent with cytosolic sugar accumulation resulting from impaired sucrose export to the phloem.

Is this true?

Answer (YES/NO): YES